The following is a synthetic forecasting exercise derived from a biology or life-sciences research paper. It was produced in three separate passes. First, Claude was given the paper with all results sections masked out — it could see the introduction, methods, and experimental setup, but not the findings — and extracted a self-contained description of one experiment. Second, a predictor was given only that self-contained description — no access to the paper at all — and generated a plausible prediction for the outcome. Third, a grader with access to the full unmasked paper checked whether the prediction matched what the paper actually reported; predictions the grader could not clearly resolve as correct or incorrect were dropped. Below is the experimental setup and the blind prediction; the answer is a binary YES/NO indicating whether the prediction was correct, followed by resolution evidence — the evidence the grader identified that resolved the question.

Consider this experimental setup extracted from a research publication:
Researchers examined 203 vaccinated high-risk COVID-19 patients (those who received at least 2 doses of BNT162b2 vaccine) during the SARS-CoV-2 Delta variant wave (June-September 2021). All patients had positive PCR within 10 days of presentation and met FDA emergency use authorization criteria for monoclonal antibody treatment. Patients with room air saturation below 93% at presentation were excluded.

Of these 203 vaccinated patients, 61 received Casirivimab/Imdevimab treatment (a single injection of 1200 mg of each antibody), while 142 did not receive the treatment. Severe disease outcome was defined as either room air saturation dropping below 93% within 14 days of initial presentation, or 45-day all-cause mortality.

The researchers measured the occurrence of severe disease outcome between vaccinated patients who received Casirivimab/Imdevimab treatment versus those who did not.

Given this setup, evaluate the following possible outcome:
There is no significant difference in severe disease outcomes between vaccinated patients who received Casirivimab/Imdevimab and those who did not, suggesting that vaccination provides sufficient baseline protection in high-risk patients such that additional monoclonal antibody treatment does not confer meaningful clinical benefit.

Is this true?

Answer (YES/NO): YES